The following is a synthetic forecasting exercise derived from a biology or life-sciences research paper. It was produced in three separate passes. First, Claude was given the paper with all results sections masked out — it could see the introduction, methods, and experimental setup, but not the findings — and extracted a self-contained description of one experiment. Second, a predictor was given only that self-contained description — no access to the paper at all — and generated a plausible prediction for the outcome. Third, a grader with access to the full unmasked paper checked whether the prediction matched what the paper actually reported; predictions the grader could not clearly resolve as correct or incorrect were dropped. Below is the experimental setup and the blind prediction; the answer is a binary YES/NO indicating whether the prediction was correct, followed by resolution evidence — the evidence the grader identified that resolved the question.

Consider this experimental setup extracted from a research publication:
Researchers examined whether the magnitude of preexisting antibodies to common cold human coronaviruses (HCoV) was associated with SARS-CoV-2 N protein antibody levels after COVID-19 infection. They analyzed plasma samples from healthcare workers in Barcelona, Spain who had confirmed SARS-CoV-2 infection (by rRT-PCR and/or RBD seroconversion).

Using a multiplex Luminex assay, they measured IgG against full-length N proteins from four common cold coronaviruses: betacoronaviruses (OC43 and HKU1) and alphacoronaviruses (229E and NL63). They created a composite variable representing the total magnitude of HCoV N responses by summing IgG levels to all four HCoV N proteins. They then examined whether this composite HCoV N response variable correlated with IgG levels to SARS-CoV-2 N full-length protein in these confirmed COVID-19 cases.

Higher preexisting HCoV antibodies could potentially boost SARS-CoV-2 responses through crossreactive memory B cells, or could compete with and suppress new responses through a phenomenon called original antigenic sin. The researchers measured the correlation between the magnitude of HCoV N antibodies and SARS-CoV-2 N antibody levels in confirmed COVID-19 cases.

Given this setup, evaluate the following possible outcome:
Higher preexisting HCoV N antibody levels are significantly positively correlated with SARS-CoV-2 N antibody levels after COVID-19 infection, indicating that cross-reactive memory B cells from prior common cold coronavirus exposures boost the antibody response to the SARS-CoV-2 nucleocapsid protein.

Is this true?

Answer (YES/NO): YES